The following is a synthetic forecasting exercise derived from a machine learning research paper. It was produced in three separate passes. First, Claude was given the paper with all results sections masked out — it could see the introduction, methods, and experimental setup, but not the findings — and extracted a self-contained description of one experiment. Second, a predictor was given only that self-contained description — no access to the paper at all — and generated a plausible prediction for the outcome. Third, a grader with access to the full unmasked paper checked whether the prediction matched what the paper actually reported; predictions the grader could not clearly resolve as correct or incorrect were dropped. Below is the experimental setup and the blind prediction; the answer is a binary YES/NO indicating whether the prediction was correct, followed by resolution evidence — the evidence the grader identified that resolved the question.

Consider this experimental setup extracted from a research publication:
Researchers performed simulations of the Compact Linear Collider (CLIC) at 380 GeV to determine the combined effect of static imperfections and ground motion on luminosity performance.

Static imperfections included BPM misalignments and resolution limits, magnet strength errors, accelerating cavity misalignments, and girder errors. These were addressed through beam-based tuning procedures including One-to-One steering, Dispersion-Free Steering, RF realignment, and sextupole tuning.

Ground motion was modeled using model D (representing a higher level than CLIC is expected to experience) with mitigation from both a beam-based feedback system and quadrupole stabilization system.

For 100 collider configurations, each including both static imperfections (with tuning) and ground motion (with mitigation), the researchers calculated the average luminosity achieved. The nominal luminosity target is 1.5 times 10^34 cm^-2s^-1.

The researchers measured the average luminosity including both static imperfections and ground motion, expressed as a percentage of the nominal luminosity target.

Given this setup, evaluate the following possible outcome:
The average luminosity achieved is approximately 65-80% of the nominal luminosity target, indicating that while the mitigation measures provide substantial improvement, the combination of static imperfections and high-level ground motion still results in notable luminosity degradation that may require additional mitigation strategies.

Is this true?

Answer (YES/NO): NO